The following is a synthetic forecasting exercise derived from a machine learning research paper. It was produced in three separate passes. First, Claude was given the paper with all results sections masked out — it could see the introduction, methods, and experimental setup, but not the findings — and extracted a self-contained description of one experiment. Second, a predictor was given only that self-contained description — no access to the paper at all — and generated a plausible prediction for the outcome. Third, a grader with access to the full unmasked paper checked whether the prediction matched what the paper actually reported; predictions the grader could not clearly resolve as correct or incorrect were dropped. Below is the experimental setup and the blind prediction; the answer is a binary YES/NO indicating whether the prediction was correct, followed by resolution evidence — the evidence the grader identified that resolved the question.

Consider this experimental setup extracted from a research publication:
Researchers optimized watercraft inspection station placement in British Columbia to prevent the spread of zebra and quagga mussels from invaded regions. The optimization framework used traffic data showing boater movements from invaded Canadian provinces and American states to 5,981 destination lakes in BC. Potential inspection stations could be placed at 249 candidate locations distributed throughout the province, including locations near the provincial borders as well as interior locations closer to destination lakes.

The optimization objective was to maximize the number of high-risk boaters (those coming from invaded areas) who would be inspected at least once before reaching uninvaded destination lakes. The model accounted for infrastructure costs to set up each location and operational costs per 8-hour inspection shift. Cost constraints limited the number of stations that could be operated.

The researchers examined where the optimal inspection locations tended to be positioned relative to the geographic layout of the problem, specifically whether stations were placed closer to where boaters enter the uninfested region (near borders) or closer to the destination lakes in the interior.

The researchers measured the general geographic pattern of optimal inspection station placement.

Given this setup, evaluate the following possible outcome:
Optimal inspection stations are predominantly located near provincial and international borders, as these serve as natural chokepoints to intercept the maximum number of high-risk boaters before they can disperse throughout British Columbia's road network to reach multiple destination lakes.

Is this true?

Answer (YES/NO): YES